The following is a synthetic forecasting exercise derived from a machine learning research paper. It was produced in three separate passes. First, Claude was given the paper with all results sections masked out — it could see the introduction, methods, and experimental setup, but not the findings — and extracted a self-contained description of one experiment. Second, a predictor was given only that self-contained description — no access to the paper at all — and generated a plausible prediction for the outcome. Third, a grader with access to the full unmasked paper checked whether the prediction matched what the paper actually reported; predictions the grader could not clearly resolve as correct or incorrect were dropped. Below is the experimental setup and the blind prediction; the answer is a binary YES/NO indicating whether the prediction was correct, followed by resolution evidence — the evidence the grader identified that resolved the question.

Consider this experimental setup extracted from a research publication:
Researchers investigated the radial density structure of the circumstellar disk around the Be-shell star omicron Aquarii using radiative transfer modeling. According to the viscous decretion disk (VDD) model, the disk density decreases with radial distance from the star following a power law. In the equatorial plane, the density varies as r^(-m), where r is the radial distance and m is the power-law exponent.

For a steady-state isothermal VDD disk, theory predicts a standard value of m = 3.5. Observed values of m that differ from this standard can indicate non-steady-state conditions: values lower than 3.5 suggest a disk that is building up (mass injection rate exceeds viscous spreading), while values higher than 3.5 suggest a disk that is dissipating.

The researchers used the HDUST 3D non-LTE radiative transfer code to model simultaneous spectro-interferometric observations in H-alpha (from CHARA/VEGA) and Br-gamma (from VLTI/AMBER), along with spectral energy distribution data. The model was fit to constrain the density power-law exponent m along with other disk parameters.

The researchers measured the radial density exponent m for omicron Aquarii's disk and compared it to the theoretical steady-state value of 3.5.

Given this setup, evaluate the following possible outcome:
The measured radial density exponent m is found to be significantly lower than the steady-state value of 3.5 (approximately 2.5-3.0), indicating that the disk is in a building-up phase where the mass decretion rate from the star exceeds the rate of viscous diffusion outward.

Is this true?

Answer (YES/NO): NO